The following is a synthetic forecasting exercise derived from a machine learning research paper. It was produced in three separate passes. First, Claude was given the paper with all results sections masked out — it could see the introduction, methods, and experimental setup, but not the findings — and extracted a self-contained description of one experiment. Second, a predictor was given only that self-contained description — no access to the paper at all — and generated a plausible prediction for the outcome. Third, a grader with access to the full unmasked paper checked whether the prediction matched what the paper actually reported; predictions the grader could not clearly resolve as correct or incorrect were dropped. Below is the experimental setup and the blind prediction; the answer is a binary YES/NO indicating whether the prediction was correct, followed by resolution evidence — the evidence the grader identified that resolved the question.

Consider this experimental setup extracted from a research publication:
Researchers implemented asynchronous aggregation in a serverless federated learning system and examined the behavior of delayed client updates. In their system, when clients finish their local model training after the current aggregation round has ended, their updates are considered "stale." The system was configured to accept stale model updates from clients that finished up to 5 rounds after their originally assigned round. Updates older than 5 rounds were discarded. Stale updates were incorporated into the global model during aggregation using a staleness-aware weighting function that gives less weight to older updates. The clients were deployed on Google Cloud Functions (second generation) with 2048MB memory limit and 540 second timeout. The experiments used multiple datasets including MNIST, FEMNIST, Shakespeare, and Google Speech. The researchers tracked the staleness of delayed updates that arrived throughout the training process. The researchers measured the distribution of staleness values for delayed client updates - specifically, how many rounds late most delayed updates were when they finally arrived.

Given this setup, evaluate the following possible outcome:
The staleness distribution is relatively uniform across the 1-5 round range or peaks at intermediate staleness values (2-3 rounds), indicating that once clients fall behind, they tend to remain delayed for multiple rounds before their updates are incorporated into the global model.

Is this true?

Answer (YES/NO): NO